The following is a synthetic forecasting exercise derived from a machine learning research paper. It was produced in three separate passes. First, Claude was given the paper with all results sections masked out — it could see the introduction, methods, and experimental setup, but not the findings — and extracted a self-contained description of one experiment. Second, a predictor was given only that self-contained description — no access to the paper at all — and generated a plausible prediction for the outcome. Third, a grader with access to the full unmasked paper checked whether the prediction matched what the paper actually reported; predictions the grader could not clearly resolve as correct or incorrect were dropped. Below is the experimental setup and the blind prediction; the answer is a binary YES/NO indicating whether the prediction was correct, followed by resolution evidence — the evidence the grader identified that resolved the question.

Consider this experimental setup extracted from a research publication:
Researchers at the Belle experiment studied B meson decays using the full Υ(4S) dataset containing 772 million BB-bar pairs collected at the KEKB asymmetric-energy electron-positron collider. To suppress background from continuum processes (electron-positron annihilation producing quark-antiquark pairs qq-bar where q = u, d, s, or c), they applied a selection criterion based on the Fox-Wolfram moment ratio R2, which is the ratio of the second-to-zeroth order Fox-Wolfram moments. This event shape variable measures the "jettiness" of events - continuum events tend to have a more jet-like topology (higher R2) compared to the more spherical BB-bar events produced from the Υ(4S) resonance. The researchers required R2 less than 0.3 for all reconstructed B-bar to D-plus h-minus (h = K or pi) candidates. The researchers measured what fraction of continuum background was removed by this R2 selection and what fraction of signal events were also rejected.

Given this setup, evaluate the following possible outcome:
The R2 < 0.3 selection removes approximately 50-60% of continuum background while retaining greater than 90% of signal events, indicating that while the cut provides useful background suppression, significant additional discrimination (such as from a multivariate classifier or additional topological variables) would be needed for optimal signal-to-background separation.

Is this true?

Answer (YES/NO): NO